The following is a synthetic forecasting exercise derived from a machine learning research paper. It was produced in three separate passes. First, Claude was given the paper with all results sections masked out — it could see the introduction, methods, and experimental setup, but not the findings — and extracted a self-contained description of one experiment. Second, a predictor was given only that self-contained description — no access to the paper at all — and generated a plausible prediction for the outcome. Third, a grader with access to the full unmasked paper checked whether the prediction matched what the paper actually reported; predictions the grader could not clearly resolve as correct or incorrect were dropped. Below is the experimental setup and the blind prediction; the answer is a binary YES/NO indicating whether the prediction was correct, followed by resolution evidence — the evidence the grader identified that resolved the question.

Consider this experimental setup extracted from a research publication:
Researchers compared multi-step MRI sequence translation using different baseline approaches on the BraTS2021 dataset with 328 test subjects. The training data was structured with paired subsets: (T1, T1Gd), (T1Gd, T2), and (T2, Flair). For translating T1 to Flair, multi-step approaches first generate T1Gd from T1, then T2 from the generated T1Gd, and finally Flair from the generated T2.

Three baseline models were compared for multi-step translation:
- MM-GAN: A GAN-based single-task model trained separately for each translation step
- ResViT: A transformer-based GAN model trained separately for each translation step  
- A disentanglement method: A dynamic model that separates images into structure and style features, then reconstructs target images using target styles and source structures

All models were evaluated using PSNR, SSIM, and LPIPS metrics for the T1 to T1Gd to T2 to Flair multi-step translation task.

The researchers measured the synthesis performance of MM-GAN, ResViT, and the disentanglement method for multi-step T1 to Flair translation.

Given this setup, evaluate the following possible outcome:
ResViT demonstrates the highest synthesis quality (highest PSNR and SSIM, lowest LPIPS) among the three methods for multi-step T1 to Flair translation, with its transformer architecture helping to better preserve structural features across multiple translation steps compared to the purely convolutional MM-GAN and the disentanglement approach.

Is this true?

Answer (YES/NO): NO